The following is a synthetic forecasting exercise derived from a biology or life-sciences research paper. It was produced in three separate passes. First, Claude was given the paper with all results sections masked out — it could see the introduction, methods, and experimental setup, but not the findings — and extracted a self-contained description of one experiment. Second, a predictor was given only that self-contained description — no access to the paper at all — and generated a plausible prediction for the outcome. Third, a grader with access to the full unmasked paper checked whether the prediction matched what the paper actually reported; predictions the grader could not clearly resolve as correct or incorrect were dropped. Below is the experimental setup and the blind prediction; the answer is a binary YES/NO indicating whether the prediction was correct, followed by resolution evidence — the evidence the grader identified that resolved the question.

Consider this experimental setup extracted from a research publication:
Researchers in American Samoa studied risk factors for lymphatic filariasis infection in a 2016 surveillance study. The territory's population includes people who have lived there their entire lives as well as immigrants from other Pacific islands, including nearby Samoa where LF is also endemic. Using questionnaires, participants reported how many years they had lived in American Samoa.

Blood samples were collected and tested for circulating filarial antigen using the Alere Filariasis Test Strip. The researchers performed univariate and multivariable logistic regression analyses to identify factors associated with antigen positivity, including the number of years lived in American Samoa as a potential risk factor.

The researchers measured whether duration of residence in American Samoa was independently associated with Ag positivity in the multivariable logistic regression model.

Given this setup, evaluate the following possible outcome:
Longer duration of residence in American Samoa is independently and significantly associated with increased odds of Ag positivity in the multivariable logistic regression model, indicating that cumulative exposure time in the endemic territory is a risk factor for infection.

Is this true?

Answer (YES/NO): NO